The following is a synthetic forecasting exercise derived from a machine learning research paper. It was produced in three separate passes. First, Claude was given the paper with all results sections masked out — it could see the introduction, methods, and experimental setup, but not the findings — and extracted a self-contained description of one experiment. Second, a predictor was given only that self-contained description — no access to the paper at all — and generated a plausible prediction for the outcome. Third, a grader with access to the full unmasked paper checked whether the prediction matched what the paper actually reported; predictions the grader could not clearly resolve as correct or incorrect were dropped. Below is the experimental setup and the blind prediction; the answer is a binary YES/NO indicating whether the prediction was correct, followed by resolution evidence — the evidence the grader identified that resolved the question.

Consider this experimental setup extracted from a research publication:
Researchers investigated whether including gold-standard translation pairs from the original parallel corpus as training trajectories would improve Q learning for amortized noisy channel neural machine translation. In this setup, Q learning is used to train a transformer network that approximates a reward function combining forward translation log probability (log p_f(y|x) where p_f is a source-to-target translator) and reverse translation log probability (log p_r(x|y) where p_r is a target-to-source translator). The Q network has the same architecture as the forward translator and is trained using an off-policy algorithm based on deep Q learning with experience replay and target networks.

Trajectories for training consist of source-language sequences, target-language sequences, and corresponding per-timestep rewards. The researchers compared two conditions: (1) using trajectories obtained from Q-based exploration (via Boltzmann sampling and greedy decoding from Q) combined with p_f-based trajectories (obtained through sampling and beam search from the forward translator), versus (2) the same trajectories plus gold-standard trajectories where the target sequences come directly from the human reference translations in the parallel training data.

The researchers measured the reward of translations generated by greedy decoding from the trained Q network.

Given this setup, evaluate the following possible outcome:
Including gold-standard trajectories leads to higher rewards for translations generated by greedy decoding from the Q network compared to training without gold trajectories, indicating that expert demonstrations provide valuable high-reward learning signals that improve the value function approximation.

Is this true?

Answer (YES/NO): NO